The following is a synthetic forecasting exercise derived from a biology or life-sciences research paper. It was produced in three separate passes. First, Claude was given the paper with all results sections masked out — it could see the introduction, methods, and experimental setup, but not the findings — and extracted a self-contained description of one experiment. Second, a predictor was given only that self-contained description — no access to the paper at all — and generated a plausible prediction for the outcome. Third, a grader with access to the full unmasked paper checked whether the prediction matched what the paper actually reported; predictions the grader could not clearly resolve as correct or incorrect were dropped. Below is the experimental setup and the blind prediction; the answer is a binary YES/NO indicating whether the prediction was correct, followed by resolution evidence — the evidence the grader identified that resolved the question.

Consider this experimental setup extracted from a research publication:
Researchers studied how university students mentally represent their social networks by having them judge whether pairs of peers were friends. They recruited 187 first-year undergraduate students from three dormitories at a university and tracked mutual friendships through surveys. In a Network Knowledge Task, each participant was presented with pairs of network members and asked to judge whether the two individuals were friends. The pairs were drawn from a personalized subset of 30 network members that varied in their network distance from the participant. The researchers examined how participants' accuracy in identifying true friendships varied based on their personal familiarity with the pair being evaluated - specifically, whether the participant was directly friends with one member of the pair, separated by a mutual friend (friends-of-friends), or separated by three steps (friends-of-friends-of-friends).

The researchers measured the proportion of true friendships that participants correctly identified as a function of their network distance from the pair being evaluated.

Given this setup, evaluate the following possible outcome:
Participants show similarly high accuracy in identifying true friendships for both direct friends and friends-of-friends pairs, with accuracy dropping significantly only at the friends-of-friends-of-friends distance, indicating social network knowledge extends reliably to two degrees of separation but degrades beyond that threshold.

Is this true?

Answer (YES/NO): NO